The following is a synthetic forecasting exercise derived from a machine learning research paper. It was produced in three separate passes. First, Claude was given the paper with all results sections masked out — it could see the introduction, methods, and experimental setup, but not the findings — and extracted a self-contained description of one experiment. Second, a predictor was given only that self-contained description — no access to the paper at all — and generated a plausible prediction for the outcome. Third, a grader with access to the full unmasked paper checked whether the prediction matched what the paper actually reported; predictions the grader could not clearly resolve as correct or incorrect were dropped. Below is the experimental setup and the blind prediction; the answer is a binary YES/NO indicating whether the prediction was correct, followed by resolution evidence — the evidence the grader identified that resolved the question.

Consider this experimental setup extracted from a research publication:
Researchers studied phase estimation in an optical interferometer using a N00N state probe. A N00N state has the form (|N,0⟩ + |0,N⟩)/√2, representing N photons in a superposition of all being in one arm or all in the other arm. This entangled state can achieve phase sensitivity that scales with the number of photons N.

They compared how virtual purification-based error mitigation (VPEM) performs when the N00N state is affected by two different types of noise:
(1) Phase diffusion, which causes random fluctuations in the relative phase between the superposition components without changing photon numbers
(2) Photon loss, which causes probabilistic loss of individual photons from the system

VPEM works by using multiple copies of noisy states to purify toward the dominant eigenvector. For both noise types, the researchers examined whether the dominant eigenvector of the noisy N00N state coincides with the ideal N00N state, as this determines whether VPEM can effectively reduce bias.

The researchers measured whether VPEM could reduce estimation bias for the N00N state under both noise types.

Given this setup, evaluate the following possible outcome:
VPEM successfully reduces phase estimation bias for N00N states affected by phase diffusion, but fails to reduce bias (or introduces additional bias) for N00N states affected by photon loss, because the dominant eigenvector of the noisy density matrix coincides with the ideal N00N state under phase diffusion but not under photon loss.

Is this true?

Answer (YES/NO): NO